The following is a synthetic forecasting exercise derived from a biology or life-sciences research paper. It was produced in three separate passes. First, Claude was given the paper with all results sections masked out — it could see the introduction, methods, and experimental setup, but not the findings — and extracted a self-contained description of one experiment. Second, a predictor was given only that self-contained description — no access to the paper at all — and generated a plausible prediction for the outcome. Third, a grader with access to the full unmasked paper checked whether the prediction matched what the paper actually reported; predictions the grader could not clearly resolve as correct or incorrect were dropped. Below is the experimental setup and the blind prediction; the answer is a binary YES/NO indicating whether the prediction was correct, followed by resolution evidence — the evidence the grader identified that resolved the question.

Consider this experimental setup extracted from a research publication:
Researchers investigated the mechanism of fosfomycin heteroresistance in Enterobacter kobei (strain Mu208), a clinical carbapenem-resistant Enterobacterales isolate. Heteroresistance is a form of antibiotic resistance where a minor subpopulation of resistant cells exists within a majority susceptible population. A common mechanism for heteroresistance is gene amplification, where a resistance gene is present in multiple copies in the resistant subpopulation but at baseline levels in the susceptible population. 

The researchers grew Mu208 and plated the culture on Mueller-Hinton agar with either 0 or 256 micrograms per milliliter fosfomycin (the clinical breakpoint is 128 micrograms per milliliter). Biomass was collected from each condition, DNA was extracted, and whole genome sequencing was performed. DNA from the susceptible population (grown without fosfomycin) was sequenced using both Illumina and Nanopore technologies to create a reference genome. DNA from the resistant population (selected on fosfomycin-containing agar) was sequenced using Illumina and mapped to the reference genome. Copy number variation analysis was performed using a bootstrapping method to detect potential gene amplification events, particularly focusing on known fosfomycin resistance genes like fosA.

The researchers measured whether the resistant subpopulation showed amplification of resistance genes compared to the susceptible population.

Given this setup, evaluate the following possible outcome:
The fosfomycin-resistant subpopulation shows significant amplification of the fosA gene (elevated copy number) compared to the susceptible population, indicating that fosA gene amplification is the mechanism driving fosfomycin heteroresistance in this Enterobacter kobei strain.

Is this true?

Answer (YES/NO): NO